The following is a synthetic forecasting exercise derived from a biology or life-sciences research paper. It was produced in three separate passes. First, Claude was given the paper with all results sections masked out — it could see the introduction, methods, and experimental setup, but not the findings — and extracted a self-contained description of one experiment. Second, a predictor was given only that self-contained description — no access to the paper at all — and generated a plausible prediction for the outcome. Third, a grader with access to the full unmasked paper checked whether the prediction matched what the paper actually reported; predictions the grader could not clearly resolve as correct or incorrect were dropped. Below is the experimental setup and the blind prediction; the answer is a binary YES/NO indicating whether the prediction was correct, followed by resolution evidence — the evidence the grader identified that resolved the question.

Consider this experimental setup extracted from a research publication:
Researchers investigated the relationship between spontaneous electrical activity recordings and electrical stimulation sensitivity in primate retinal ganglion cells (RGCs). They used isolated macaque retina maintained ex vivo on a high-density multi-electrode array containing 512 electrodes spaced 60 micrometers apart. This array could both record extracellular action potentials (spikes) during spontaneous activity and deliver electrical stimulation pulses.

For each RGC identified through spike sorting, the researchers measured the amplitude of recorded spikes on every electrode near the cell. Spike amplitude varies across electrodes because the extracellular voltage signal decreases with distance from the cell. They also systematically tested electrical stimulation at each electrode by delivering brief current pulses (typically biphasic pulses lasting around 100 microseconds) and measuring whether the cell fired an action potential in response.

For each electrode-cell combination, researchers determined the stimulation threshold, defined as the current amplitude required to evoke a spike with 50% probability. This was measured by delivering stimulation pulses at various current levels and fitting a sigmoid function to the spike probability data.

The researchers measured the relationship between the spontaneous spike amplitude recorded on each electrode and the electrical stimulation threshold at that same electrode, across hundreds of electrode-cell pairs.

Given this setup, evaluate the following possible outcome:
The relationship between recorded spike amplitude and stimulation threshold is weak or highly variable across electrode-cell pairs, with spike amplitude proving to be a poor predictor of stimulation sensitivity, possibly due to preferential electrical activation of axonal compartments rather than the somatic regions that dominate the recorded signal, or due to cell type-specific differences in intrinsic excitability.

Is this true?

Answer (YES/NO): NO